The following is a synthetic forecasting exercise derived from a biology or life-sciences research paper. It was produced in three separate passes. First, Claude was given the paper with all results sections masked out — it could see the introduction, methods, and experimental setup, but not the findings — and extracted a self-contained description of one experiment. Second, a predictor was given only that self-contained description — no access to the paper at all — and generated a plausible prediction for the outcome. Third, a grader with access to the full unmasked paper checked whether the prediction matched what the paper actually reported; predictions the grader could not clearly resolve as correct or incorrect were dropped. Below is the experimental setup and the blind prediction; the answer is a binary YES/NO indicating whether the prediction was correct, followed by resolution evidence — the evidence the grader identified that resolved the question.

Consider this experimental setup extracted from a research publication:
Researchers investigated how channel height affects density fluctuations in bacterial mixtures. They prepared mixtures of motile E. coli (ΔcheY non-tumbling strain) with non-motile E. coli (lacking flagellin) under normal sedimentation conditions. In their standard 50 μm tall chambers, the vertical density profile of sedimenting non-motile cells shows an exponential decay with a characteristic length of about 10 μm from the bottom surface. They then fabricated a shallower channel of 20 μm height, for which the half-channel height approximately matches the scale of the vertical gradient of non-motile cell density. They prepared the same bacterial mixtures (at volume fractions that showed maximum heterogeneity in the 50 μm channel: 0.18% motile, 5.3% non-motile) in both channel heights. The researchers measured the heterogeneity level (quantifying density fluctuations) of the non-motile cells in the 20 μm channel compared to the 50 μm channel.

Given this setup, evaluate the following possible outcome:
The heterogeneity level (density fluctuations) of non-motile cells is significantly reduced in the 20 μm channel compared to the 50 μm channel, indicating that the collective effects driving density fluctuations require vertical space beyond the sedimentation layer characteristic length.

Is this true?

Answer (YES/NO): YES